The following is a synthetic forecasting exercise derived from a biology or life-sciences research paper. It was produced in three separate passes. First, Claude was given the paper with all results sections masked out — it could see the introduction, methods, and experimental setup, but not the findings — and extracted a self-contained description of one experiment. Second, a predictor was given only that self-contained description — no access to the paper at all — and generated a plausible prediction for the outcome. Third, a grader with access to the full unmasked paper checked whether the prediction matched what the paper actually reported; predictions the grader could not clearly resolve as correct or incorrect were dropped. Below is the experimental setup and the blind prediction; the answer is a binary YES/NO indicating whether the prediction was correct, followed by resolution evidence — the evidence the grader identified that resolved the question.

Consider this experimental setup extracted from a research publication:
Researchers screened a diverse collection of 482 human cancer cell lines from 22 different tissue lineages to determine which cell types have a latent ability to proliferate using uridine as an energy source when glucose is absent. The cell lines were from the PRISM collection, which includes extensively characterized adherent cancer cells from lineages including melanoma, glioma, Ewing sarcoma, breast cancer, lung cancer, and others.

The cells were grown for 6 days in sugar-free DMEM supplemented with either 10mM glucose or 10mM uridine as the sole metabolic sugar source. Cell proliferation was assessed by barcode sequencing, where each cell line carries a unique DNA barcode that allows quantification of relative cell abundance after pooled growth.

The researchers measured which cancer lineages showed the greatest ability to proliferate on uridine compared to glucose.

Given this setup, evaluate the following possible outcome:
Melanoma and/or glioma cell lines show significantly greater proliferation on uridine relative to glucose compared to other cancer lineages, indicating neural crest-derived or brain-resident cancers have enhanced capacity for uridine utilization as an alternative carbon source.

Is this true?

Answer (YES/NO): YES